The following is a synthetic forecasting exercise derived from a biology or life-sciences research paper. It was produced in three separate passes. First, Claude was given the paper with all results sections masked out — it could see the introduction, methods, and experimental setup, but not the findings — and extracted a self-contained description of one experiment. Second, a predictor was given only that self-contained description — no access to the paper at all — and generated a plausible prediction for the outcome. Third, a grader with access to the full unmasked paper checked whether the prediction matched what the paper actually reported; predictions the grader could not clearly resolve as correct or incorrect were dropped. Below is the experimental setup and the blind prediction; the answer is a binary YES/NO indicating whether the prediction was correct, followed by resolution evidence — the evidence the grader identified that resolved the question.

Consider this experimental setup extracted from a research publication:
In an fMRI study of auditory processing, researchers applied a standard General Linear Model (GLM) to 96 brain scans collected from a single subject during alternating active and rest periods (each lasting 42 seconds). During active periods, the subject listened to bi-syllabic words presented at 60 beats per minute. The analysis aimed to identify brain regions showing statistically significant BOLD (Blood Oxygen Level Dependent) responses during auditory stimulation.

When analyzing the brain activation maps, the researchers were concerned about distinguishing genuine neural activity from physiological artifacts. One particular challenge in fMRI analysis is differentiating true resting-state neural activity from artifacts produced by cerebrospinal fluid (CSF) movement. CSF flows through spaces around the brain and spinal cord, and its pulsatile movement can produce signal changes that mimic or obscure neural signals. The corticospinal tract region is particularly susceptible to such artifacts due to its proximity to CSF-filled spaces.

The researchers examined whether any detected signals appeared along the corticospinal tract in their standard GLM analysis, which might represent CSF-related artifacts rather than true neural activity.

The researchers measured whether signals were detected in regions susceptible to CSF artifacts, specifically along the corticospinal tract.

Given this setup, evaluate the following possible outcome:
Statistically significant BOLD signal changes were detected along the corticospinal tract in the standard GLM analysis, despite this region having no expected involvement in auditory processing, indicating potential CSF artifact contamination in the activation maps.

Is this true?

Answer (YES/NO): YES